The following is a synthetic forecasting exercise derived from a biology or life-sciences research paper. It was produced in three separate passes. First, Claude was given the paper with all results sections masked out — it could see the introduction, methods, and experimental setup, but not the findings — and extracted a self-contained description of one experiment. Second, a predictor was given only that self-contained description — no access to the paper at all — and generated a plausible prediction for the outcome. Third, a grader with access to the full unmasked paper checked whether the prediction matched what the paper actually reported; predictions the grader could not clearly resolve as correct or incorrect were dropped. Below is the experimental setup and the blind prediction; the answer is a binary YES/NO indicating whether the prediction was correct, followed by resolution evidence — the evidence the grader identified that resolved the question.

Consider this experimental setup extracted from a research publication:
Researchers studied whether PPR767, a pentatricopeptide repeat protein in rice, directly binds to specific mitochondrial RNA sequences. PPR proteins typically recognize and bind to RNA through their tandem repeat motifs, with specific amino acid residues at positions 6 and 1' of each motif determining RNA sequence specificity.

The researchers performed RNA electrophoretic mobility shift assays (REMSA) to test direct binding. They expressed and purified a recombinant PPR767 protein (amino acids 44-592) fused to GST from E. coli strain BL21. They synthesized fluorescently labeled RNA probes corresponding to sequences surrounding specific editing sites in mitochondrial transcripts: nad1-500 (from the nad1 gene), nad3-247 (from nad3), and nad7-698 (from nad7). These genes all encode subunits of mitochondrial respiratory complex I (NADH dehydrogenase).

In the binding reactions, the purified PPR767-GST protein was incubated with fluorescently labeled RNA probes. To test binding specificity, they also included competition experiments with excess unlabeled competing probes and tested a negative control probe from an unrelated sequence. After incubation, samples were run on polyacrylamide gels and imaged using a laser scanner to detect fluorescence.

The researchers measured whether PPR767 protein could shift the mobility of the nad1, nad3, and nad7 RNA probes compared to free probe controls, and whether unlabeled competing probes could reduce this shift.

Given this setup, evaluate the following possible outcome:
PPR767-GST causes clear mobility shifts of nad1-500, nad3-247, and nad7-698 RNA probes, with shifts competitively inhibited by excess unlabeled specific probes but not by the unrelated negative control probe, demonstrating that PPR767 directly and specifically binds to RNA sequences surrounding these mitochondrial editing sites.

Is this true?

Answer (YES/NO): YES